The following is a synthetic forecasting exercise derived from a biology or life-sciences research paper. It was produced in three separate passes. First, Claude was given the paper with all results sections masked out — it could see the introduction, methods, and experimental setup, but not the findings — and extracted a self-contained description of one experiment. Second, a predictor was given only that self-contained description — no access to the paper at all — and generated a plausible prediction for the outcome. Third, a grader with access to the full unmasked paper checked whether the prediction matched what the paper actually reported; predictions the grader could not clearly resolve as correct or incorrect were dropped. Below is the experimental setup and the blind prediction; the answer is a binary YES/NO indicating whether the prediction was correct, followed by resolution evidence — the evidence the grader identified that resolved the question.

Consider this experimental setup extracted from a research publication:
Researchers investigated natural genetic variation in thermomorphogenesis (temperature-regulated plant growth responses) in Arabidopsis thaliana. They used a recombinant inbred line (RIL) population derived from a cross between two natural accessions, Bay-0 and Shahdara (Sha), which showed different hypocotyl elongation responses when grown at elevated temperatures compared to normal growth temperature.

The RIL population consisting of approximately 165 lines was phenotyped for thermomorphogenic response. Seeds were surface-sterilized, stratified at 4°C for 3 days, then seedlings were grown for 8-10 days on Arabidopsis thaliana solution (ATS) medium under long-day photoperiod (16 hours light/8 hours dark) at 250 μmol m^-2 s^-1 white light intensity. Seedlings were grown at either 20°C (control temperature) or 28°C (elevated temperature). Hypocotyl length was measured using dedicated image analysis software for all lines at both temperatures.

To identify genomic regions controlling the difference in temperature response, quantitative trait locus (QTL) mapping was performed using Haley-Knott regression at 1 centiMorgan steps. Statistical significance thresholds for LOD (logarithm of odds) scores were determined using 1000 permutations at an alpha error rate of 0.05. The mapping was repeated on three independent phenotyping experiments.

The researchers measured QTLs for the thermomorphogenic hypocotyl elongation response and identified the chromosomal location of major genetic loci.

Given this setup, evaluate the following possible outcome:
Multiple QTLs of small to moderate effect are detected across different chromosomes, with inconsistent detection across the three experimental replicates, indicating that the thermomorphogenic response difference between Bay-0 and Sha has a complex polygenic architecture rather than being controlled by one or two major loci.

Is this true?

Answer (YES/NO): NO